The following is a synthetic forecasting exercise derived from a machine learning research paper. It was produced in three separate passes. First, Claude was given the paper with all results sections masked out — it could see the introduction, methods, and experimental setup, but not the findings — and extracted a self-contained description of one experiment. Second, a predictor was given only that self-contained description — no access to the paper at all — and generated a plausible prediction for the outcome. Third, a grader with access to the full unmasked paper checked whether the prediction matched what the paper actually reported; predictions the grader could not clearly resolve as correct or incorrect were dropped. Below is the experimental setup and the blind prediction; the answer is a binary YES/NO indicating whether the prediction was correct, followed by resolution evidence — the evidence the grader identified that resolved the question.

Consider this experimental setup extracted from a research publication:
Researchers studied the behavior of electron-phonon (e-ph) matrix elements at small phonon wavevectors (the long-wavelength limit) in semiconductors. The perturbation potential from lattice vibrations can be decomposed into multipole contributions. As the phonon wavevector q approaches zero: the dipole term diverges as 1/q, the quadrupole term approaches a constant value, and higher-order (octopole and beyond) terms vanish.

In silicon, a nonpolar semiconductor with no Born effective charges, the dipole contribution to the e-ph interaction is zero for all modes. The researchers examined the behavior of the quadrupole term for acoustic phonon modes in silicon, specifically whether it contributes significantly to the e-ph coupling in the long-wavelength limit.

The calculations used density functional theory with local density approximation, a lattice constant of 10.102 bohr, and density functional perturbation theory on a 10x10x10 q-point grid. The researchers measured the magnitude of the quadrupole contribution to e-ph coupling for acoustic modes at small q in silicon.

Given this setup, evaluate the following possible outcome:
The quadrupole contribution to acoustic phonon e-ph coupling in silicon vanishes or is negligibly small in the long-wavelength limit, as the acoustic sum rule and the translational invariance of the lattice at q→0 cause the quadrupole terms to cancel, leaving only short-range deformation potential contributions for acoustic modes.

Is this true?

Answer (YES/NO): YES